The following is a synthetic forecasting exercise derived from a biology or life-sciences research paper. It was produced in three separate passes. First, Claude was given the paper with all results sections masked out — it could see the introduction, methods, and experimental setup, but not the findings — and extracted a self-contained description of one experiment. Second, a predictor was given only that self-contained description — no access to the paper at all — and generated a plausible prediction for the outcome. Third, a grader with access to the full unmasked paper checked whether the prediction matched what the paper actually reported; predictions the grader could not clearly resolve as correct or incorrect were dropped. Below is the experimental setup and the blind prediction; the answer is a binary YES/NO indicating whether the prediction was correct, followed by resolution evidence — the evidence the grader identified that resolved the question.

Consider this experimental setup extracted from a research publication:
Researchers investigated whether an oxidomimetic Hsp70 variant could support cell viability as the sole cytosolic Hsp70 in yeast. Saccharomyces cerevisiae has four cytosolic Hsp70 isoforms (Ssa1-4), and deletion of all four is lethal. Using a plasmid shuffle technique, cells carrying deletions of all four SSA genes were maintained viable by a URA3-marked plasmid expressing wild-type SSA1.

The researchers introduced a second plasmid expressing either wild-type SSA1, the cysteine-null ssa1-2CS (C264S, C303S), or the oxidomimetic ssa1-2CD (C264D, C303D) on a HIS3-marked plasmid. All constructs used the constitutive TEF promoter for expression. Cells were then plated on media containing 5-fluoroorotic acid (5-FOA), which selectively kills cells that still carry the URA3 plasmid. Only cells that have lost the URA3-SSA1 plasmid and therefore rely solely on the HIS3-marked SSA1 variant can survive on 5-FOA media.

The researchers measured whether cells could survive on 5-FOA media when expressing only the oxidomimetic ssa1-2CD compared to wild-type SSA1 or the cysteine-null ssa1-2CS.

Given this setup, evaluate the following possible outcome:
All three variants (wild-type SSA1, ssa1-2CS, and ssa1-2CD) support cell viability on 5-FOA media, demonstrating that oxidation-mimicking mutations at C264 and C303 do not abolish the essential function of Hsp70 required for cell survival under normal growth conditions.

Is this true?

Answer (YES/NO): NO